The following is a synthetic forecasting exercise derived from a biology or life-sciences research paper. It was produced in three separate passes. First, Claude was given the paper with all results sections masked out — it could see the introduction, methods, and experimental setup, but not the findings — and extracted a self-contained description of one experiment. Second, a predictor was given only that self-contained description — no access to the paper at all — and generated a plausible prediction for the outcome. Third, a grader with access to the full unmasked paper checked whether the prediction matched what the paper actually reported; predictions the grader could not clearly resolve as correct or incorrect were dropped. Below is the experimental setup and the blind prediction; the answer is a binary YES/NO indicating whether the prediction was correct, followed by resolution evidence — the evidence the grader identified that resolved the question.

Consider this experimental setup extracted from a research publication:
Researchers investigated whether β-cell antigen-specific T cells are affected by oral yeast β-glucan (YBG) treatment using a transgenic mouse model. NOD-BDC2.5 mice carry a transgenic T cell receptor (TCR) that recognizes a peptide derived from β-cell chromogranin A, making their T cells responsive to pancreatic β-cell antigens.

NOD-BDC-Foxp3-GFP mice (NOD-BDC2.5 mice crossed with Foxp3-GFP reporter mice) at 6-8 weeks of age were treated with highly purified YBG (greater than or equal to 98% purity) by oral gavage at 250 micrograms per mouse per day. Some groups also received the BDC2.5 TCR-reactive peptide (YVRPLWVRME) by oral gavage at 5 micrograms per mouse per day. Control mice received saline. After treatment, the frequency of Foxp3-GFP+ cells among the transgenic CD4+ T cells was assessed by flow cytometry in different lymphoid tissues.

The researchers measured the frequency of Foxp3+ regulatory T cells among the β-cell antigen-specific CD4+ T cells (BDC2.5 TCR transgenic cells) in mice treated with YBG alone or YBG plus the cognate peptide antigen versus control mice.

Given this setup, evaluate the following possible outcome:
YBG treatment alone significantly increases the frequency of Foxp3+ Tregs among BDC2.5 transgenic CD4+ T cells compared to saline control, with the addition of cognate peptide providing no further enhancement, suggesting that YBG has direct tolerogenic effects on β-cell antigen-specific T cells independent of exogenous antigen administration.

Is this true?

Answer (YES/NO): NO